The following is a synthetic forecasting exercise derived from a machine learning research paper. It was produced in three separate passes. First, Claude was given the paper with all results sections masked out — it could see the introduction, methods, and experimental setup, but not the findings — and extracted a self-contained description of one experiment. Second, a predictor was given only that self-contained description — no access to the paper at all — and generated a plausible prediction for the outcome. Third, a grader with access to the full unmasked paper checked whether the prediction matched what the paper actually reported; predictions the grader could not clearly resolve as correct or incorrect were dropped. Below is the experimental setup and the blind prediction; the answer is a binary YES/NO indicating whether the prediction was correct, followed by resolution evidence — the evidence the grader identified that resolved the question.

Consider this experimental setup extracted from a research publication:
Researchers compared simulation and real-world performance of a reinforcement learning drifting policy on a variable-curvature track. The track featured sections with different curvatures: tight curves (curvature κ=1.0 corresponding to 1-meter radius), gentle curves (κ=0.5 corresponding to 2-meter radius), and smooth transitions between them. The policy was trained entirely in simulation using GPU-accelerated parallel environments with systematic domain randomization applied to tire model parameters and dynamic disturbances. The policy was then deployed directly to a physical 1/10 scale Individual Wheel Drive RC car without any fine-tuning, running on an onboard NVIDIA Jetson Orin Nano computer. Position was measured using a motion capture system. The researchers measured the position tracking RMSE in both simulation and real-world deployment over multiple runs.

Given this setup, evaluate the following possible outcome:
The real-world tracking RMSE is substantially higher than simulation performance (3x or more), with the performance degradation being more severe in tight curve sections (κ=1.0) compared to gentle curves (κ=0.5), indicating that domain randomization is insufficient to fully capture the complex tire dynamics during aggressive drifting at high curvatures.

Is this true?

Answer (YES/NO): NO